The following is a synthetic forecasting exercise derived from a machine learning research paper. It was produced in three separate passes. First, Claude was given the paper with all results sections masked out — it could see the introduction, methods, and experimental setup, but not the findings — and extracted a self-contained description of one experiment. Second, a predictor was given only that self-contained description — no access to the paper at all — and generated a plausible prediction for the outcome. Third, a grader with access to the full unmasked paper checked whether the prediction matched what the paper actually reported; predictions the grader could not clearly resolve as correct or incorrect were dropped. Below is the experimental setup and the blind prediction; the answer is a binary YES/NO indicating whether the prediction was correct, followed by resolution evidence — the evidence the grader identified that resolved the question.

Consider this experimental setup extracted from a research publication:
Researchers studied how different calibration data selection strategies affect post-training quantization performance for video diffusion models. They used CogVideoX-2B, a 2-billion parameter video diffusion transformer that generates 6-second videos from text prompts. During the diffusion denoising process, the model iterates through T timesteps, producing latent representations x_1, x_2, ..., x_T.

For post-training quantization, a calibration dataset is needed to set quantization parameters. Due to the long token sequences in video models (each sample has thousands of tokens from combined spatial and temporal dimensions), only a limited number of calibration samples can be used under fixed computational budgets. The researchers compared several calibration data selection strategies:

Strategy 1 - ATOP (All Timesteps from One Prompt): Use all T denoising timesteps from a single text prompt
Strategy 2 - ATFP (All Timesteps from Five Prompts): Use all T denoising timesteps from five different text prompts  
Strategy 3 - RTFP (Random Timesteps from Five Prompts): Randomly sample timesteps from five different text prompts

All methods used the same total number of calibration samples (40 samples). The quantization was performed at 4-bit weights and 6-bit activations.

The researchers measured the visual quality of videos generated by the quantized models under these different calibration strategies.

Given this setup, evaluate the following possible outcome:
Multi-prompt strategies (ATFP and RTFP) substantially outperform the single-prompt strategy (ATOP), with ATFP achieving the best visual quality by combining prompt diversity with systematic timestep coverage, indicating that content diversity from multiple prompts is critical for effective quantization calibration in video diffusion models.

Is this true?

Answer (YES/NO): NO